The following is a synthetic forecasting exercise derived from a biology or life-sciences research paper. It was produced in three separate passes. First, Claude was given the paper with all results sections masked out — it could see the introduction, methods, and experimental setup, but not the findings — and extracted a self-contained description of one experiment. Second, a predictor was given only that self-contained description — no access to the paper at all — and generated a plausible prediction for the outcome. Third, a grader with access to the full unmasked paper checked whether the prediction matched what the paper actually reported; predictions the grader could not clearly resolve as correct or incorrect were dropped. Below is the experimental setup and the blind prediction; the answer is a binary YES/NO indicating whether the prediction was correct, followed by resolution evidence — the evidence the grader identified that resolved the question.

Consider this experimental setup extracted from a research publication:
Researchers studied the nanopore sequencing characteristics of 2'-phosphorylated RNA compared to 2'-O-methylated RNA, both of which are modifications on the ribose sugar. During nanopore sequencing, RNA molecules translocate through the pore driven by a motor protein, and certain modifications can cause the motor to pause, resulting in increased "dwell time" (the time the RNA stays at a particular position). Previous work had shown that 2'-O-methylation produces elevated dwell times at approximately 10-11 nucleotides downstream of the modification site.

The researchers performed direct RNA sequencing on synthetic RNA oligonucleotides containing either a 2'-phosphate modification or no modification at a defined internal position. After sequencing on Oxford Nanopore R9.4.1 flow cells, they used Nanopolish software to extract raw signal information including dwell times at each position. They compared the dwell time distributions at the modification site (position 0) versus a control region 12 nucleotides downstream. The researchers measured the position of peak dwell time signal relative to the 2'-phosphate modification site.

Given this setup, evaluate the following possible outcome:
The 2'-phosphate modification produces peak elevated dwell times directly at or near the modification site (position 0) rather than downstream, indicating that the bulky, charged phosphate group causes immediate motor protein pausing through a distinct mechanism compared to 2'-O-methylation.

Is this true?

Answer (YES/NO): NO